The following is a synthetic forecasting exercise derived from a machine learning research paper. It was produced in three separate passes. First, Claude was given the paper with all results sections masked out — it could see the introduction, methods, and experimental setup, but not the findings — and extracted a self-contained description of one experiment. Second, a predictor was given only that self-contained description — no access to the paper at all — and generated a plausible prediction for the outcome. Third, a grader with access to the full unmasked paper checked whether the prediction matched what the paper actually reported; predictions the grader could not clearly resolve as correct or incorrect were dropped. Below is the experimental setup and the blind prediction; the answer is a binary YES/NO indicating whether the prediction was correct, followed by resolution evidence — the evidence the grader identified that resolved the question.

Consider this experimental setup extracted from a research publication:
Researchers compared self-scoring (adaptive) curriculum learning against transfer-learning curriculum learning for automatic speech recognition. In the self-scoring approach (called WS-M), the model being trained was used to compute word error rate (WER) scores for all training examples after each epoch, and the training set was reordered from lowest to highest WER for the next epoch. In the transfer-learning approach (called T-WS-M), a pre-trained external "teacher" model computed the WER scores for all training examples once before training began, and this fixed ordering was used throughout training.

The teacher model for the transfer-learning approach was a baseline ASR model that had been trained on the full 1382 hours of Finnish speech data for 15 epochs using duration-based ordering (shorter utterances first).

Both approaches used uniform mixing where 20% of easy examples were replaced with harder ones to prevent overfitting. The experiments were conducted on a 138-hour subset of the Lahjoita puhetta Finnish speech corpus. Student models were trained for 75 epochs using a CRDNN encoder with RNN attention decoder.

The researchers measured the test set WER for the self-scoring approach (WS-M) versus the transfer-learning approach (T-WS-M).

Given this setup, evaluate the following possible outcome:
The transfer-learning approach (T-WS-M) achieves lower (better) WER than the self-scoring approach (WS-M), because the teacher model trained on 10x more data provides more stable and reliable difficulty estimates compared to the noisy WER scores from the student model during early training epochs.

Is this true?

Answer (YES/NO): NO